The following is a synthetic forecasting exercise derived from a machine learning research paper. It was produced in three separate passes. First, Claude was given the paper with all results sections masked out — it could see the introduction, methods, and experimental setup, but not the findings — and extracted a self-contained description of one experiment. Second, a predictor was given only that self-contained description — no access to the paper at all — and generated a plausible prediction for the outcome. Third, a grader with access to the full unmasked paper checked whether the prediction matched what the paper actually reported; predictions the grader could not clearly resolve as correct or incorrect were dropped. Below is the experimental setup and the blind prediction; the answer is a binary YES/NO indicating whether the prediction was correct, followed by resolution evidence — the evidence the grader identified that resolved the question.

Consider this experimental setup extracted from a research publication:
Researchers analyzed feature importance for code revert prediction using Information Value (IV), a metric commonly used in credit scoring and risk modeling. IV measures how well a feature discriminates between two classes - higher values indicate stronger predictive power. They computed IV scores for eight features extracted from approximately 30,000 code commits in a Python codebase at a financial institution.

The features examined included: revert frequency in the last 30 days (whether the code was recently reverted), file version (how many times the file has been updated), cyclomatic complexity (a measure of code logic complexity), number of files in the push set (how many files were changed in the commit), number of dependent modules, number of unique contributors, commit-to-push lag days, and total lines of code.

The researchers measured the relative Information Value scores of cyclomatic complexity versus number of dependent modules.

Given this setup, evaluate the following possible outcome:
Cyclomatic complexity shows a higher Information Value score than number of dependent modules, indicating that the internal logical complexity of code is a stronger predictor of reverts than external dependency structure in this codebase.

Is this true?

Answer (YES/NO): YES